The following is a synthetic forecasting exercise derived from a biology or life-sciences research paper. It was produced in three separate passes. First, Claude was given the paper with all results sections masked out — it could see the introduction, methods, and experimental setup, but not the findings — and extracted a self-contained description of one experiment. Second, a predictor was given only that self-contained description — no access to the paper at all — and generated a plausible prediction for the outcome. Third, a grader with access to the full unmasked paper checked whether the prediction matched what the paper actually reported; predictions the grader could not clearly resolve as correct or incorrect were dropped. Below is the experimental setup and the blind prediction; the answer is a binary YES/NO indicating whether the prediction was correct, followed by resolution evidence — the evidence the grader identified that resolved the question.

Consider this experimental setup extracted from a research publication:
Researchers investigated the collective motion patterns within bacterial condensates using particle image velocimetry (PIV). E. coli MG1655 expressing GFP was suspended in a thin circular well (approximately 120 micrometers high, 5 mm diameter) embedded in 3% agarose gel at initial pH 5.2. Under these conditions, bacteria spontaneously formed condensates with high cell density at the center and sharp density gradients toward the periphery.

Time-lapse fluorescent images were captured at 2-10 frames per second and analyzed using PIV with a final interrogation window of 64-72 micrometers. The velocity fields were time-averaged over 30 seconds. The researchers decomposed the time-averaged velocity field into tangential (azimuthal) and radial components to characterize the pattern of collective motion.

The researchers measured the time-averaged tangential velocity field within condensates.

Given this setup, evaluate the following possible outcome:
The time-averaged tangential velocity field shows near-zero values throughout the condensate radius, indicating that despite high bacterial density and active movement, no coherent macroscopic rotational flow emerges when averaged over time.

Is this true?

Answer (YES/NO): NO